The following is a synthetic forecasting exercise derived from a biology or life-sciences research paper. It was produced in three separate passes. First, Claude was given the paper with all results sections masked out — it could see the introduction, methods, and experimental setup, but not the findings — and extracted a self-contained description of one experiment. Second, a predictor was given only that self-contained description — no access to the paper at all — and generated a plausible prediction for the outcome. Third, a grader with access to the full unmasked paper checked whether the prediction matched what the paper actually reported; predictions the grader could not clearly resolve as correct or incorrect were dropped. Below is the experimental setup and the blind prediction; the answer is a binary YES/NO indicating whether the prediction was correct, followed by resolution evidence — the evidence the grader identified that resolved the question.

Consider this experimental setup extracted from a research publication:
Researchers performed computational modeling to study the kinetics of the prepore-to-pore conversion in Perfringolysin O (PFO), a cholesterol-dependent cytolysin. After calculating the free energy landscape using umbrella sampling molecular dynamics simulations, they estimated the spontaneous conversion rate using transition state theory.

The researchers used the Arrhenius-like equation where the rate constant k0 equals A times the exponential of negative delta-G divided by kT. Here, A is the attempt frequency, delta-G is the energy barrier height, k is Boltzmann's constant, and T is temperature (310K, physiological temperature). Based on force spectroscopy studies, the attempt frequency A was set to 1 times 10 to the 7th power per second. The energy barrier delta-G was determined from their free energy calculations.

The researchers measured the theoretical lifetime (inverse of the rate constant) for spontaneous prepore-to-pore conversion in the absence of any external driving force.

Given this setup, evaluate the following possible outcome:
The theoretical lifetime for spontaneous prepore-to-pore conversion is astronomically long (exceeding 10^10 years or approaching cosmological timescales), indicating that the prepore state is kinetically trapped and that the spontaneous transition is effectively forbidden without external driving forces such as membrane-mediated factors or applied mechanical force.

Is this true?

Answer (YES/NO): NO